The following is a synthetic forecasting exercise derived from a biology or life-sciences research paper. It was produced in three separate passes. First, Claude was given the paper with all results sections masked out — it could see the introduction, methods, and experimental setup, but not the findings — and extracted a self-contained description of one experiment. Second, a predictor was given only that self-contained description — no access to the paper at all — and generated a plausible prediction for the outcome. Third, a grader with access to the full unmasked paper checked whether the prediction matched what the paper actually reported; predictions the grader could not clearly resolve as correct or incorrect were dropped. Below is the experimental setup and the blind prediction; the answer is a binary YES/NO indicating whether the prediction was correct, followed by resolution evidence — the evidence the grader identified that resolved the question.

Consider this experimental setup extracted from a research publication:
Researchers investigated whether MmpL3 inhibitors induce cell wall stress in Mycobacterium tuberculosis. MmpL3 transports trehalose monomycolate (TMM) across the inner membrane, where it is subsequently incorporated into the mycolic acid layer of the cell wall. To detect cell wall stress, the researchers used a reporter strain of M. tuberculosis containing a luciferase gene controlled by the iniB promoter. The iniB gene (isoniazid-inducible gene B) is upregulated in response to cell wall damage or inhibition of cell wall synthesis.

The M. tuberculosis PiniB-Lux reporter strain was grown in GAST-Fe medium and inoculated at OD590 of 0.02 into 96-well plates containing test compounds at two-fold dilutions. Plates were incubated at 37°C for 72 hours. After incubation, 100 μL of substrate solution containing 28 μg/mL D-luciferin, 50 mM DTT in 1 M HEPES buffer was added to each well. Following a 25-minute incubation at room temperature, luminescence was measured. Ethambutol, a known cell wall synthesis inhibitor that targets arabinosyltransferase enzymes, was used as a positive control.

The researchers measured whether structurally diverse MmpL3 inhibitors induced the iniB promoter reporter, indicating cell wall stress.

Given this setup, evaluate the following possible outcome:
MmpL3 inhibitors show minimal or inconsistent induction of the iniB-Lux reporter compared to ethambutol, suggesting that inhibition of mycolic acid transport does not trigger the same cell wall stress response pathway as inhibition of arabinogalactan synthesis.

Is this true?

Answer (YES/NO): NO